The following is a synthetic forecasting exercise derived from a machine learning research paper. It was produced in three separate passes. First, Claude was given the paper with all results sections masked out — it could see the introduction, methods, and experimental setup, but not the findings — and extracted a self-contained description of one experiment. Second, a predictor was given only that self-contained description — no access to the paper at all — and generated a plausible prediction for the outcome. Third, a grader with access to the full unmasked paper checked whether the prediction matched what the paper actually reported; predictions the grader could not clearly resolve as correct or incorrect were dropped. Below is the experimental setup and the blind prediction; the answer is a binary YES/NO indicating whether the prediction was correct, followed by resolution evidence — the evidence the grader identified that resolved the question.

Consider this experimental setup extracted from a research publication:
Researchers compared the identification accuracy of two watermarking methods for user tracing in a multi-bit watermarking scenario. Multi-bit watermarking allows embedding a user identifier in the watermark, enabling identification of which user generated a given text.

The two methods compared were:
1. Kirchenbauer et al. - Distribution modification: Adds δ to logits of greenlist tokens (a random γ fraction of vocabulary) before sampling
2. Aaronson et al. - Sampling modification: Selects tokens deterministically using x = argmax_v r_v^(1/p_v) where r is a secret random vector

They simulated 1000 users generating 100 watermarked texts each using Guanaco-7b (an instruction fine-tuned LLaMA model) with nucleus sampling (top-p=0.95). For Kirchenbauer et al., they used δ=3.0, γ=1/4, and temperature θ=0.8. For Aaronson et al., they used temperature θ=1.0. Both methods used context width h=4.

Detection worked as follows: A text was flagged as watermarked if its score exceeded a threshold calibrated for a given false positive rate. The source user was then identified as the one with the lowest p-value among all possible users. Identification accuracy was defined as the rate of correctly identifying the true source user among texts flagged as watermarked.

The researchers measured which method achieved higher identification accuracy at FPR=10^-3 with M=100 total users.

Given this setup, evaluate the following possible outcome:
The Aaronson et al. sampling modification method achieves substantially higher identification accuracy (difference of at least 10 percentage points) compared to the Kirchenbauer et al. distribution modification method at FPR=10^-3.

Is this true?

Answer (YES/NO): NO